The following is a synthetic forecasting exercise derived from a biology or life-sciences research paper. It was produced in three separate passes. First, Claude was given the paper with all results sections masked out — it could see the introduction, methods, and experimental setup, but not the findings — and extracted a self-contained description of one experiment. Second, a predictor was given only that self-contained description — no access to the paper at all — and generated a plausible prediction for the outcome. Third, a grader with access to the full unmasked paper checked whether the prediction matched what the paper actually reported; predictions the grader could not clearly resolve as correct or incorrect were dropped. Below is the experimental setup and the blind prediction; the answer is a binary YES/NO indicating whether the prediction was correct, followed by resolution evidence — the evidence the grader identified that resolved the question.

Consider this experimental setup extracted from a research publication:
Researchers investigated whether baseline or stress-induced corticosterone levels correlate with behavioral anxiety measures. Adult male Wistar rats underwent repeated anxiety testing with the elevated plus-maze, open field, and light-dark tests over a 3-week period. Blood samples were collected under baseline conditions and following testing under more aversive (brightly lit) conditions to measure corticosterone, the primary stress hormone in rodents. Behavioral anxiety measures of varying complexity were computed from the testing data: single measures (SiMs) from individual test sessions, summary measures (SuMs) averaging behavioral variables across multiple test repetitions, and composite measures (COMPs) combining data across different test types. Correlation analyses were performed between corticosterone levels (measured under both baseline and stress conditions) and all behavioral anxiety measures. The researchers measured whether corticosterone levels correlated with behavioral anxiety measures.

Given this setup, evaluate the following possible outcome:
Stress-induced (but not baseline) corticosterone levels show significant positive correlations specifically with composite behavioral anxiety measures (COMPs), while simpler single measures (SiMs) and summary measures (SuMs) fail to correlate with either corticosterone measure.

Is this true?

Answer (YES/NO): NO